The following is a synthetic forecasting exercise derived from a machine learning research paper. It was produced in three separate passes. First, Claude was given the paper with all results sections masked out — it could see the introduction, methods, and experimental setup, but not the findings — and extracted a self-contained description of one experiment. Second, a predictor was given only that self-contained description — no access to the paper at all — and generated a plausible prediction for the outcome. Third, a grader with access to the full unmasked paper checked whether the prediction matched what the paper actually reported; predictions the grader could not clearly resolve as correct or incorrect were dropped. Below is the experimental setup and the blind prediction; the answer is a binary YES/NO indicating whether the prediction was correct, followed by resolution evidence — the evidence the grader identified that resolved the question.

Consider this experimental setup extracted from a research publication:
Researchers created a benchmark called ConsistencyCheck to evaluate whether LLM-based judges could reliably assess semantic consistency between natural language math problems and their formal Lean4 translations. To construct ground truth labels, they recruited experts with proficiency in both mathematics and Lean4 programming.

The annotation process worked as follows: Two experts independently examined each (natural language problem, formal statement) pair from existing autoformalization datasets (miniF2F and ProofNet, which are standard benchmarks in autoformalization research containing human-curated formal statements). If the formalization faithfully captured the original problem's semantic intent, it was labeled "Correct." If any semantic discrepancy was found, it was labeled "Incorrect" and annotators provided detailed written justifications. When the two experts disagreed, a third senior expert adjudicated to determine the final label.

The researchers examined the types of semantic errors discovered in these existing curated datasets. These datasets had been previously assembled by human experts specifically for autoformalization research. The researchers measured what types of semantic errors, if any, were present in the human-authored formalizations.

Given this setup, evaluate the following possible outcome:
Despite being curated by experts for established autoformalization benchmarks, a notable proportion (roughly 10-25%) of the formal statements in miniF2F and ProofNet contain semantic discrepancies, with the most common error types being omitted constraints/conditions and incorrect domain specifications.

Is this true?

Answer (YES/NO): NO